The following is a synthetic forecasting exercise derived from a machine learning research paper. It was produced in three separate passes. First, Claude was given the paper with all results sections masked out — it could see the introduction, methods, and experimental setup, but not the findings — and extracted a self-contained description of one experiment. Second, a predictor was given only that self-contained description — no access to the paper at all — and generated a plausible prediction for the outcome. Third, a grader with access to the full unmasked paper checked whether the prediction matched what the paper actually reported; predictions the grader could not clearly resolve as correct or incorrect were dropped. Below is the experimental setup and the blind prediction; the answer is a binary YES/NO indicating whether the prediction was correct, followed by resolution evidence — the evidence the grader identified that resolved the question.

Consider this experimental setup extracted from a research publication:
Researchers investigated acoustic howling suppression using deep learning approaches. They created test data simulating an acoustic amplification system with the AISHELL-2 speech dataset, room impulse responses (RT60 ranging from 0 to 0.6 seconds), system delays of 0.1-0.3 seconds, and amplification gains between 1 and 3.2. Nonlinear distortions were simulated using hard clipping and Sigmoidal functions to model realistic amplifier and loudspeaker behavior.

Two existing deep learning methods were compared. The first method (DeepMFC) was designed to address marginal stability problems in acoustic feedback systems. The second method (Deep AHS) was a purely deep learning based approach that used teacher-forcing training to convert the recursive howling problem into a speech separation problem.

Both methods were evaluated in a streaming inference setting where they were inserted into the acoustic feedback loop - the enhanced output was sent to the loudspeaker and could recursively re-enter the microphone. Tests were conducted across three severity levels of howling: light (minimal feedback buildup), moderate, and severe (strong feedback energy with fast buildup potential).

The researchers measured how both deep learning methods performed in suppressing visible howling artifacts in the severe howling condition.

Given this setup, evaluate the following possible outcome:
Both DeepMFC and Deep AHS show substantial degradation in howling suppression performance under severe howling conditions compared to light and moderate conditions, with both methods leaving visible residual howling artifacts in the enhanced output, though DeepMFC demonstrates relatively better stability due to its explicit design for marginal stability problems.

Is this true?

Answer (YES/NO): NO